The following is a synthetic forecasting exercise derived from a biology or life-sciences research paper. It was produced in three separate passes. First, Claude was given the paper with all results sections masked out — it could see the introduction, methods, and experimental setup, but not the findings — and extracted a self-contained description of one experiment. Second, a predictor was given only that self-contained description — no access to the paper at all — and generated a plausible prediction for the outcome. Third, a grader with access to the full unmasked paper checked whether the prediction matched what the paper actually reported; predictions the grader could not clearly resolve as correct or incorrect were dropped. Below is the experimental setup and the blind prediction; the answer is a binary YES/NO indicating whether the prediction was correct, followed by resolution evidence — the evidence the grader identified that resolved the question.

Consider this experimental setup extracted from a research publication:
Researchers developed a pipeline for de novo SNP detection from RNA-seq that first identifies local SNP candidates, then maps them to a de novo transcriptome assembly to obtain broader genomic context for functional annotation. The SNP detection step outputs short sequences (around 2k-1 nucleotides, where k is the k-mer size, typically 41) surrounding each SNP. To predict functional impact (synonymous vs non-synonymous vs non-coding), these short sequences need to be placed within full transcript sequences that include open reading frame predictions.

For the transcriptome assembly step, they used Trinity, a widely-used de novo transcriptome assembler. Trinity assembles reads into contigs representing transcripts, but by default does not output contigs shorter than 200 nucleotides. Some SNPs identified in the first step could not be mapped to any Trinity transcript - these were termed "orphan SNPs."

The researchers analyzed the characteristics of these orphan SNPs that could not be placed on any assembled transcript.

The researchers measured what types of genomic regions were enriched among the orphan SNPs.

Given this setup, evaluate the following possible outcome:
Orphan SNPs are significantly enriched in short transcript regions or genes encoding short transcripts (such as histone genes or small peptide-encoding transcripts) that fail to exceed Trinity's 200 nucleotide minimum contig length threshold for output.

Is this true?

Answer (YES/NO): NO